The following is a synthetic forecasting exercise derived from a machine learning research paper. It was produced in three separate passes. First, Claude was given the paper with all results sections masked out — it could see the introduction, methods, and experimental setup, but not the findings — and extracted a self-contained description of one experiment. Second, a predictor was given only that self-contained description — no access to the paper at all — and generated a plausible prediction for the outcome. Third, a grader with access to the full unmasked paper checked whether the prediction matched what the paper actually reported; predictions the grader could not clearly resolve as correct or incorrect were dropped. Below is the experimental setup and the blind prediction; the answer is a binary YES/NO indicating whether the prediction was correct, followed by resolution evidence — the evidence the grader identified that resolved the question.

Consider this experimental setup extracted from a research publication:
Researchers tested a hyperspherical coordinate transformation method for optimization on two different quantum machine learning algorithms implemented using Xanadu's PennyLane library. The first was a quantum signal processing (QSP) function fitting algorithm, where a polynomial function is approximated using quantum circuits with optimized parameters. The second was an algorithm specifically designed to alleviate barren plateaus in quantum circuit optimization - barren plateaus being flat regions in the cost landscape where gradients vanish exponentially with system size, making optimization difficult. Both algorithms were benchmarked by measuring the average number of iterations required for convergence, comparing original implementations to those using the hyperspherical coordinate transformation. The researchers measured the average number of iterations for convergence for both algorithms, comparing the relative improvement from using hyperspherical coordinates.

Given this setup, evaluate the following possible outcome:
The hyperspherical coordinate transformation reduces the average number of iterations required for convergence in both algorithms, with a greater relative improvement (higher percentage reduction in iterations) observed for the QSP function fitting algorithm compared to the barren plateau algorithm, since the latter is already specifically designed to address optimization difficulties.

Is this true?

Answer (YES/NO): NO